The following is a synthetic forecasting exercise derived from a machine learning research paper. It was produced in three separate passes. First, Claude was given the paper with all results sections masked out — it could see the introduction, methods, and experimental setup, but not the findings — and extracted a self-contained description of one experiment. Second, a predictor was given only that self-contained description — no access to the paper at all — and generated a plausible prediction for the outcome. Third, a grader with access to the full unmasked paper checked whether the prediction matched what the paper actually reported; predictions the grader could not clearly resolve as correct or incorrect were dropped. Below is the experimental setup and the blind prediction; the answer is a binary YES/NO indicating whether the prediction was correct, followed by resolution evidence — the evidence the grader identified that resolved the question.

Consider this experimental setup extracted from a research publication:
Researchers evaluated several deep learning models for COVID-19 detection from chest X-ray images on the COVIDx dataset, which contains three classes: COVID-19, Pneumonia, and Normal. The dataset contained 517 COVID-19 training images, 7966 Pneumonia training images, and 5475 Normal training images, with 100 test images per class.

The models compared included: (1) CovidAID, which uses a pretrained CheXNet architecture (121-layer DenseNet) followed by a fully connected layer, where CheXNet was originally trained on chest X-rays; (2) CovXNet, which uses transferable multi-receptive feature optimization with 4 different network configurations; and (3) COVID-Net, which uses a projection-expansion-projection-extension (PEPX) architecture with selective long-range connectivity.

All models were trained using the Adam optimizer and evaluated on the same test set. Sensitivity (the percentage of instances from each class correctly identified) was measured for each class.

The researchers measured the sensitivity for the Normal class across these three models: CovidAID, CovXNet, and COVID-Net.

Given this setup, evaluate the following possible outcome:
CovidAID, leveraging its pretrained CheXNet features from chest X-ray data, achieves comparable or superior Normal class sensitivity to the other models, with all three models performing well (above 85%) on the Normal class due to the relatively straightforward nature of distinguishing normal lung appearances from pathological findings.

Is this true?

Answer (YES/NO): NO